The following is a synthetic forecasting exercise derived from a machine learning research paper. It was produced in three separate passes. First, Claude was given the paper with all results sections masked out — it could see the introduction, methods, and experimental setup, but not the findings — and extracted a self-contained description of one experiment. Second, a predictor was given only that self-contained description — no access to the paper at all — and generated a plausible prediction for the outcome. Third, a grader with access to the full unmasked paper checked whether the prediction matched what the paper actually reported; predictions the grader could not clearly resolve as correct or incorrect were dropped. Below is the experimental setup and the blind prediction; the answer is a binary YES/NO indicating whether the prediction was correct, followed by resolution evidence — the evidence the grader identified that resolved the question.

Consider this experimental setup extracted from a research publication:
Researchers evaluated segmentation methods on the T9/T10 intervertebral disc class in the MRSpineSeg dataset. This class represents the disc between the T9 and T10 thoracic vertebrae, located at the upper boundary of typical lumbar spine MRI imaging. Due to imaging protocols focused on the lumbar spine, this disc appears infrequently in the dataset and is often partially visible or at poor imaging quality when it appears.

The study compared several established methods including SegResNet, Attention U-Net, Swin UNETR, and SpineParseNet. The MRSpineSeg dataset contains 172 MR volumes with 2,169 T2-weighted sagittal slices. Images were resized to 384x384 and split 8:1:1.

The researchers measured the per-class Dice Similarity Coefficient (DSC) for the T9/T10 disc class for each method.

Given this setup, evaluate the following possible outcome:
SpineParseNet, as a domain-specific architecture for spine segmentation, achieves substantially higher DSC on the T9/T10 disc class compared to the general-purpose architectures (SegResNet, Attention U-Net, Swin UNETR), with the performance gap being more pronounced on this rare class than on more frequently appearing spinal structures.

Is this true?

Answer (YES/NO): YES